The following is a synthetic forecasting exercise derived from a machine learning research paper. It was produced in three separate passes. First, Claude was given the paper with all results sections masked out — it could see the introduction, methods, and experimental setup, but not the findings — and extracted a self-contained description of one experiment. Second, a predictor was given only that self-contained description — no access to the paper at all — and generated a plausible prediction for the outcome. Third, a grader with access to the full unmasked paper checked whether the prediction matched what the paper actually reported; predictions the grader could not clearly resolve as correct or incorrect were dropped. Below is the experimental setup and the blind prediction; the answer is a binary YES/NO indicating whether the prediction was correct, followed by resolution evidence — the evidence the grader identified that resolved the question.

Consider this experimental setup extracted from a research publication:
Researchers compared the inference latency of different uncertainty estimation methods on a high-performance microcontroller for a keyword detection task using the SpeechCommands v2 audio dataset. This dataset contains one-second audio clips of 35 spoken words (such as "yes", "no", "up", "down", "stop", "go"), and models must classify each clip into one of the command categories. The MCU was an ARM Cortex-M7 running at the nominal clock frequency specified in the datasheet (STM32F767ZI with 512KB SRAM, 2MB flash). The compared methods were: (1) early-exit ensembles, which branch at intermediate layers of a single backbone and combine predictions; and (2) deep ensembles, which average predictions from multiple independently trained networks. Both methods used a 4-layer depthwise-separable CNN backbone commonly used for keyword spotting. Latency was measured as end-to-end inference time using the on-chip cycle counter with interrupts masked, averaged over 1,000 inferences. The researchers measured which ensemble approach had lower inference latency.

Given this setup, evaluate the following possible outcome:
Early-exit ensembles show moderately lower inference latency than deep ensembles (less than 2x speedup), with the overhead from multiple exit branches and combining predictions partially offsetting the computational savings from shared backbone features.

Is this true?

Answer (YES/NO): NO